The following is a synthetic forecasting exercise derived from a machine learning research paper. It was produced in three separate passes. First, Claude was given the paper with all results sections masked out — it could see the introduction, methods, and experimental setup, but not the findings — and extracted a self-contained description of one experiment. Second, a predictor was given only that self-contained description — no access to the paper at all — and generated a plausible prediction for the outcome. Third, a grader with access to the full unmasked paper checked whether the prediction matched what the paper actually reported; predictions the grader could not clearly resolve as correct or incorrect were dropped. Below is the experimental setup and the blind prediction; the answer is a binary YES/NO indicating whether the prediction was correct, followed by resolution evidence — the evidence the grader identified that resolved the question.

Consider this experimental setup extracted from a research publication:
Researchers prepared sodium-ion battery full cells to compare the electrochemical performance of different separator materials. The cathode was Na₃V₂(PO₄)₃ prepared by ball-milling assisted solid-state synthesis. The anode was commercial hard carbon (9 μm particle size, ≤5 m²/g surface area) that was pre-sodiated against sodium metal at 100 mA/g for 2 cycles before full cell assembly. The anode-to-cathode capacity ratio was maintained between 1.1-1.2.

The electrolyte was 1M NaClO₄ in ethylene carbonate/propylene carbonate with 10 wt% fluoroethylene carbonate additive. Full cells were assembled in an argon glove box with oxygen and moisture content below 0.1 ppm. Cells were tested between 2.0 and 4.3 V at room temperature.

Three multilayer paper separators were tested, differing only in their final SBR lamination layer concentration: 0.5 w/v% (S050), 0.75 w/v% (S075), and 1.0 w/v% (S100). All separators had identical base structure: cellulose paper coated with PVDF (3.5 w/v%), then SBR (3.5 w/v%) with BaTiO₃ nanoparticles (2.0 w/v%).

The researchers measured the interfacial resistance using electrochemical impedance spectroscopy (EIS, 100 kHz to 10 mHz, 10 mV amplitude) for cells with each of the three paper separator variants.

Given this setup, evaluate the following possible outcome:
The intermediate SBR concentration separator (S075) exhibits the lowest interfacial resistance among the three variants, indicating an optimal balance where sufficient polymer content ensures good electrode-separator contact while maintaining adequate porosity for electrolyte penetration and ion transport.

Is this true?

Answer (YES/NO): YES